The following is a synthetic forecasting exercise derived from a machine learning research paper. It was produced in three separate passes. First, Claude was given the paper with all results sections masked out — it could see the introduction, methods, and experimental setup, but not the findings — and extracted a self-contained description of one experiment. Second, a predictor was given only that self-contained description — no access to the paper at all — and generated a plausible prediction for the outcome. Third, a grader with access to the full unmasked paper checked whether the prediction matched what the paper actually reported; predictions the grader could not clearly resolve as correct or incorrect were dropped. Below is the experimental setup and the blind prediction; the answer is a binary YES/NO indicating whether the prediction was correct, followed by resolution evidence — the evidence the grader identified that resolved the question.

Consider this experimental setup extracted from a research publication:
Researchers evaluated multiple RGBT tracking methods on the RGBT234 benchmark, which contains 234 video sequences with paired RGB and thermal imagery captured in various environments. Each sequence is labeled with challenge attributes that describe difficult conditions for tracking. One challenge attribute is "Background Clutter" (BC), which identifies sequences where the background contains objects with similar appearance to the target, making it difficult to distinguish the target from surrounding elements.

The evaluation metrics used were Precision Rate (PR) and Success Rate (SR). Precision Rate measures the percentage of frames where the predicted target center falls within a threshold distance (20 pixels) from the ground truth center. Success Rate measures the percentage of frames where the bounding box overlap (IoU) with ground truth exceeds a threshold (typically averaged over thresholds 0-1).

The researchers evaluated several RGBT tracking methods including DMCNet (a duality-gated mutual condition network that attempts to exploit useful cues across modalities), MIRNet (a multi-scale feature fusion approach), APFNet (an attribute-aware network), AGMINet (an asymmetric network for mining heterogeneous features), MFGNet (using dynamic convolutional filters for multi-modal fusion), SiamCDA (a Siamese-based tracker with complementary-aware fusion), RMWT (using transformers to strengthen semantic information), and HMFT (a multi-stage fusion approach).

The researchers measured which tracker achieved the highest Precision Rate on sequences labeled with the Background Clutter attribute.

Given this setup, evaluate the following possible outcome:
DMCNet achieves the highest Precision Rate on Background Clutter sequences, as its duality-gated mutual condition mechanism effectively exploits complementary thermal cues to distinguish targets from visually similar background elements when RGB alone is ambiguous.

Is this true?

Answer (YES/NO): YES